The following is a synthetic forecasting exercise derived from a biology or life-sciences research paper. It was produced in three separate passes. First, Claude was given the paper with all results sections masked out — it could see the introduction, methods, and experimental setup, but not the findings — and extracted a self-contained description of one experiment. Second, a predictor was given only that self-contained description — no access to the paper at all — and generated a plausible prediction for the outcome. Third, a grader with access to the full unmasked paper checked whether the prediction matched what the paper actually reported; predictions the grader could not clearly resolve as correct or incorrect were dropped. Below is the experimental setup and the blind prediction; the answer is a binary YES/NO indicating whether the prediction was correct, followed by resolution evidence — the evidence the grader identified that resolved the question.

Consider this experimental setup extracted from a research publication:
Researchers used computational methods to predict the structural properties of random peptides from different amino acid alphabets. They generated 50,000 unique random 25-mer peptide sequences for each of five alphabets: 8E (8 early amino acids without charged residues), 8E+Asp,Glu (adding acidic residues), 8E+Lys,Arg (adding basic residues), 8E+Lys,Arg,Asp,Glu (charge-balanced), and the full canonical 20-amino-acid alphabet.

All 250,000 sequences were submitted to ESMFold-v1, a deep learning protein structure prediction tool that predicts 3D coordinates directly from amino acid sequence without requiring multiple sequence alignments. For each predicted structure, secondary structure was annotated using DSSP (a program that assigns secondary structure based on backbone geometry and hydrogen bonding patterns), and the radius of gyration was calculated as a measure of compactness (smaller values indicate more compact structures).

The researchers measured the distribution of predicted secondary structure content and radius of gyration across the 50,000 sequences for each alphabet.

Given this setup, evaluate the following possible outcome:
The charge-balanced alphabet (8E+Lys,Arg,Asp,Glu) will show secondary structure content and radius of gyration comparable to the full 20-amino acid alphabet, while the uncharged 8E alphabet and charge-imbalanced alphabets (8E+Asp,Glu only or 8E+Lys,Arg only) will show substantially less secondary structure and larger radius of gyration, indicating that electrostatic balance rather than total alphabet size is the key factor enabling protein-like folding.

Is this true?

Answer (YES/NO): NO